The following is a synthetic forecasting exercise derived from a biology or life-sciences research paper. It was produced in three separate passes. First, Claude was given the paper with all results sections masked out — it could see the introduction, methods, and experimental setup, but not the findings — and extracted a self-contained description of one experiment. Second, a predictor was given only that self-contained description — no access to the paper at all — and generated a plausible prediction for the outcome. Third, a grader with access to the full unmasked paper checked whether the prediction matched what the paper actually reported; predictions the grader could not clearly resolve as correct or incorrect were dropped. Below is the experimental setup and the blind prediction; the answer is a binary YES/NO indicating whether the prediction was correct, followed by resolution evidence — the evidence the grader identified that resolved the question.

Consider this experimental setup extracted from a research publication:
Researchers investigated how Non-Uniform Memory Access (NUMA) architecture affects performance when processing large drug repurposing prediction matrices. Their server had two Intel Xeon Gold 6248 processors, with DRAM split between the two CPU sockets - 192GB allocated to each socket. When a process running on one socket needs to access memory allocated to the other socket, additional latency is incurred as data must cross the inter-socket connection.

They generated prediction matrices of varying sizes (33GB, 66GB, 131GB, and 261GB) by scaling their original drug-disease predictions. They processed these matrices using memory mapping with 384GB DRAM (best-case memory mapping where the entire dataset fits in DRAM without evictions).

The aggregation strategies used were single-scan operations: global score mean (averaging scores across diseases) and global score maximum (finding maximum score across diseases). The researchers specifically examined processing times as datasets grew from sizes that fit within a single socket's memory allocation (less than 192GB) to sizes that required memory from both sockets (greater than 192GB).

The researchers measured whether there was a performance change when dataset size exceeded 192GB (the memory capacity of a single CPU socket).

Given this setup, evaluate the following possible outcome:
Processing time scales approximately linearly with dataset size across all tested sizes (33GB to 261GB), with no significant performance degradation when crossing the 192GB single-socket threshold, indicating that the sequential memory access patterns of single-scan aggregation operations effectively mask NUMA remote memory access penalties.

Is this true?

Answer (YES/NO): NO